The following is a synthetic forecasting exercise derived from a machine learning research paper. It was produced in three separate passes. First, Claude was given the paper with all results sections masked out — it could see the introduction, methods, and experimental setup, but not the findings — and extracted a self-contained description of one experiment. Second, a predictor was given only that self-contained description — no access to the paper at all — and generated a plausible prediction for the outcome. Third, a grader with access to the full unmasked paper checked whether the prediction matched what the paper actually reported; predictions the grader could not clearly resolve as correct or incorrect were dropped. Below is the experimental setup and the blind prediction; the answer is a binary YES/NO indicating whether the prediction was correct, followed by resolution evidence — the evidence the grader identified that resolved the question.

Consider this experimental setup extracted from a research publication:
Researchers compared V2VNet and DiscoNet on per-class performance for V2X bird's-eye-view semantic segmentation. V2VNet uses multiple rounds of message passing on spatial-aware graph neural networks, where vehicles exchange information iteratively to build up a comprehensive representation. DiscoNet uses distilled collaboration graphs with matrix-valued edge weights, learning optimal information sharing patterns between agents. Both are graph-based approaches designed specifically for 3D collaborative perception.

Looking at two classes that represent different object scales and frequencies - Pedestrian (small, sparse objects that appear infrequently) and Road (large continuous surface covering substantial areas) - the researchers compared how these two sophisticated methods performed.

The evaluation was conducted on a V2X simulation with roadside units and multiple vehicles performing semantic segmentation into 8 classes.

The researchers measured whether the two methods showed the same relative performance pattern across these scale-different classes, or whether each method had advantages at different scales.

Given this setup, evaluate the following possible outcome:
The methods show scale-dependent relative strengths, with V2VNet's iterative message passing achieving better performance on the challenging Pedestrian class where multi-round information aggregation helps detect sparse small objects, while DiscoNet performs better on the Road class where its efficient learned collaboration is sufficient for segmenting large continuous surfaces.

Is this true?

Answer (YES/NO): NO